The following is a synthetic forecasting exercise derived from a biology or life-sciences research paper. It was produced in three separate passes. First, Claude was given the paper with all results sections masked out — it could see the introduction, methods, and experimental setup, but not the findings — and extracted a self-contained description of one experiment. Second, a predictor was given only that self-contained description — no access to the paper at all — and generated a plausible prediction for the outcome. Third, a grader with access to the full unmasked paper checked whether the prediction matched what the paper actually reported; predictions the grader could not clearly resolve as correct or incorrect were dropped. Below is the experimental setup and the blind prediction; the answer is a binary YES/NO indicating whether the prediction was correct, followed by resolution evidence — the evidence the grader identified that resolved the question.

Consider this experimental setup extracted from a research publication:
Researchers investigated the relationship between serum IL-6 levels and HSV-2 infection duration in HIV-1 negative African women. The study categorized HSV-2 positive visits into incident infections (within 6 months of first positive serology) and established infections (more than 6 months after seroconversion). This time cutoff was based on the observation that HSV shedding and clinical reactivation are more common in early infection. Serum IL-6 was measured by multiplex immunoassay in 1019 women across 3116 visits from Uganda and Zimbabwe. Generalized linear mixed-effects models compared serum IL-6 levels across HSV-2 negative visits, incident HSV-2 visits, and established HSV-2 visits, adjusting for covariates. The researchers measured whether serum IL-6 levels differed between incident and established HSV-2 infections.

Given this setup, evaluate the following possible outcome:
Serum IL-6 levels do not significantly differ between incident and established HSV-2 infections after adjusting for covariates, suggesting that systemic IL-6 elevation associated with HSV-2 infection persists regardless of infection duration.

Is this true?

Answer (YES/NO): NO